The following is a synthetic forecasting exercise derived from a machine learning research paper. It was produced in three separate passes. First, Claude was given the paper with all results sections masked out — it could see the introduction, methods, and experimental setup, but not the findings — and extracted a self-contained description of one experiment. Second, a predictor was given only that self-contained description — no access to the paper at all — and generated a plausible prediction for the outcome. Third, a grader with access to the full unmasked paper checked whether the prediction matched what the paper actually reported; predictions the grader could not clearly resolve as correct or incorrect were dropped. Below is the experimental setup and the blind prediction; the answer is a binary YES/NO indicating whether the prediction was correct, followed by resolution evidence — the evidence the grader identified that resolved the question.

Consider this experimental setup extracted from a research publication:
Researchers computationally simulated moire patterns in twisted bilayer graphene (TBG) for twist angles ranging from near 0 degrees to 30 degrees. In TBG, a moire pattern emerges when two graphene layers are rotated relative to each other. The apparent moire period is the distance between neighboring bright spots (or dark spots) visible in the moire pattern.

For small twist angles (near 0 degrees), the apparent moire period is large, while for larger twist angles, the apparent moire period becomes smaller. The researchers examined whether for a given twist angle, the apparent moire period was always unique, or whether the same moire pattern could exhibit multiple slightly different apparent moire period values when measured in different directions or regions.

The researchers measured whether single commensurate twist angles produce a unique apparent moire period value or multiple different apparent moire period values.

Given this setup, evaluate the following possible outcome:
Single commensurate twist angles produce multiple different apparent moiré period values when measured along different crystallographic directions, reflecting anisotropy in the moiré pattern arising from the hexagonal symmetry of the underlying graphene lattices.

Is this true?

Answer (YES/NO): NO